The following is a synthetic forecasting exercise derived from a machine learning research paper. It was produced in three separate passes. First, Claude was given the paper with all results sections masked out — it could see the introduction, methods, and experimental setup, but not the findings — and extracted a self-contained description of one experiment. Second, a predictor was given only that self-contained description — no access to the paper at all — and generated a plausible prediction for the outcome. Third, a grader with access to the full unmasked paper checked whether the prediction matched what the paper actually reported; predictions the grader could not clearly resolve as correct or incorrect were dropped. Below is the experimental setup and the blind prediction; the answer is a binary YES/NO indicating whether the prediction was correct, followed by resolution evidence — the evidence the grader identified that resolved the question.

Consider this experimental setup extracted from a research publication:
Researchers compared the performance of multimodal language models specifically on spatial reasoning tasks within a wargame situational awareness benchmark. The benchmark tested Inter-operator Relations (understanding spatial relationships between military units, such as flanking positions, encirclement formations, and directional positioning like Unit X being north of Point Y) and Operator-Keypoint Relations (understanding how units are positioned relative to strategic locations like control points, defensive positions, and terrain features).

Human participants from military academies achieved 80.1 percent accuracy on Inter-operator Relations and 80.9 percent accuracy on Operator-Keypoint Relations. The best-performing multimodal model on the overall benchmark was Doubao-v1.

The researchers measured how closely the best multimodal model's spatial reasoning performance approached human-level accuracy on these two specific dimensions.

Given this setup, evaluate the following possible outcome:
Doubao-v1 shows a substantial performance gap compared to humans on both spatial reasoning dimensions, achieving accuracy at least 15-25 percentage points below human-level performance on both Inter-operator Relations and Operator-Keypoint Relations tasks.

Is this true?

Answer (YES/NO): NO